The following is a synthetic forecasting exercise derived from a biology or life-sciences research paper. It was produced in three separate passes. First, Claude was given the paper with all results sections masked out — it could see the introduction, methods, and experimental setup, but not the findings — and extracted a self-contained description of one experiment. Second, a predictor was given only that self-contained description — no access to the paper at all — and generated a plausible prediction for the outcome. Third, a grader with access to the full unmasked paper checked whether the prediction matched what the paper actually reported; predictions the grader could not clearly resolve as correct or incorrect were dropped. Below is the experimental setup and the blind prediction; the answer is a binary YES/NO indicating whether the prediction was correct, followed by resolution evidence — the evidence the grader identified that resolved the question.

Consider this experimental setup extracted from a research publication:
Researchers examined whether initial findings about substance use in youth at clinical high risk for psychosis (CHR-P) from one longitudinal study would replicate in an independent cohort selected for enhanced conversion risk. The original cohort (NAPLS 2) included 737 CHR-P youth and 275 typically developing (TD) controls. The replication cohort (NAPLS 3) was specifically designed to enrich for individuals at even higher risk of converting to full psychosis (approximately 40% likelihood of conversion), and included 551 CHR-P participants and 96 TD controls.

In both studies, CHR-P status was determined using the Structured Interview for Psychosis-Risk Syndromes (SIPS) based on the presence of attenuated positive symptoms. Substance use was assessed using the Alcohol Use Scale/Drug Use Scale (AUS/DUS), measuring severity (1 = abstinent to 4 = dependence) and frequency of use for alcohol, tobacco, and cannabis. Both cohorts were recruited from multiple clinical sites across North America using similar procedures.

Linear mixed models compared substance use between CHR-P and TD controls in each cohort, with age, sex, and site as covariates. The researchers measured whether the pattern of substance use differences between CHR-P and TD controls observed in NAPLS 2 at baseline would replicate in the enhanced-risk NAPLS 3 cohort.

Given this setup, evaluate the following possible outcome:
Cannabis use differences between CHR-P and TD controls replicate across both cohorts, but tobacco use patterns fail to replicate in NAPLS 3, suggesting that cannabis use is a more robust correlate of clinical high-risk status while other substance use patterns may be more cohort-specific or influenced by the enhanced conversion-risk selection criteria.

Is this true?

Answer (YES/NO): NO